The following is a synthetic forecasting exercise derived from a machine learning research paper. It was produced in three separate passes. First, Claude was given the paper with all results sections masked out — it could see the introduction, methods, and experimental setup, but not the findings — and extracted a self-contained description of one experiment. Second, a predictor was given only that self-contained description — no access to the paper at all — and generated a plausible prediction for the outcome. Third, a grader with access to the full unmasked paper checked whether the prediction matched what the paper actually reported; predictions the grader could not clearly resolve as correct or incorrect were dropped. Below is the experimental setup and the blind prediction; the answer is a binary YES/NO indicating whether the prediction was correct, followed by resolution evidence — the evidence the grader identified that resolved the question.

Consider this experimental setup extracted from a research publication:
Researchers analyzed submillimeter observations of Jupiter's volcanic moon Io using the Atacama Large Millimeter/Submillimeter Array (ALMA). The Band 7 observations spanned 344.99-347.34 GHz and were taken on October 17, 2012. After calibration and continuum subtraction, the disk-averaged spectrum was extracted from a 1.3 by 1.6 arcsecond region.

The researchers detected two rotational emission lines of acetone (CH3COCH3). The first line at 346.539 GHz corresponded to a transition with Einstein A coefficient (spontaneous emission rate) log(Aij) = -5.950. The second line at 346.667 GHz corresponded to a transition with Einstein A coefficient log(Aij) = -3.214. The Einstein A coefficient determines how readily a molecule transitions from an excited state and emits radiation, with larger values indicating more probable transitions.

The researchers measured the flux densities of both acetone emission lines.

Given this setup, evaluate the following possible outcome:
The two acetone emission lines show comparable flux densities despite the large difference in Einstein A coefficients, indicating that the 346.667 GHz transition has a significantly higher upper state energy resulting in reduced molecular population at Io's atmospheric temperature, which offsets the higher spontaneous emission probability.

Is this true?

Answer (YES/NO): YES